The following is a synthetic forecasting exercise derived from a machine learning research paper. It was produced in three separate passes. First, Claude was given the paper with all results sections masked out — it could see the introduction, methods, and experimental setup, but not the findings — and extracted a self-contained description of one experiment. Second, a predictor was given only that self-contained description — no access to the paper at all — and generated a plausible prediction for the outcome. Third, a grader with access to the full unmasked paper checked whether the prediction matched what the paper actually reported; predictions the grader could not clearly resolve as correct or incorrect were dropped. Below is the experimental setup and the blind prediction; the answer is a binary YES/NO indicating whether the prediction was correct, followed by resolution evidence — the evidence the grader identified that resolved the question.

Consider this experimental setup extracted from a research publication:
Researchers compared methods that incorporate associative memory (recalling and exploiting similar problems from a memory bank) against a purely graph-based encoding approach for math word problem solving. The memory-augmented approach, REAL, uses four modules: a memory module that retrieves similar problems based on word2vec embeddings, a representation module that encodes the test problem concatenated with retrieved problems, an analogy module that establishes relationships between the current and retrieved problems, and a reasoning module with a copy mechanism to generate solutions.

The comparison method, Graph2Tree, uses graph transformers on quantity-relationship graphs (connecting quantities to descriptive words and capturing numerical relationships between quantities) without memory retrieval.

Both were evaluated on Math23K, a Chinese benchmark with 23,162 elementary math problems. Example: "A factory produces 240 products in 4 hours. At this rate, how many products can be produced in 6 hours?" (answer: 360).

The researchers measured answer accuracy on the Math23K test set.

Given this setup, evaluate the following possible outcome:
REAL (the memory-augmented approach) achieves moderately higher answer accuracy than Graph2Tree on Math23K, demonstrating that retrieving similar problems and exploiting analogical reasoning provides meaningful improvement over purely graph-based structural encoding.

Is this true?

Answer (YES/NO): YES